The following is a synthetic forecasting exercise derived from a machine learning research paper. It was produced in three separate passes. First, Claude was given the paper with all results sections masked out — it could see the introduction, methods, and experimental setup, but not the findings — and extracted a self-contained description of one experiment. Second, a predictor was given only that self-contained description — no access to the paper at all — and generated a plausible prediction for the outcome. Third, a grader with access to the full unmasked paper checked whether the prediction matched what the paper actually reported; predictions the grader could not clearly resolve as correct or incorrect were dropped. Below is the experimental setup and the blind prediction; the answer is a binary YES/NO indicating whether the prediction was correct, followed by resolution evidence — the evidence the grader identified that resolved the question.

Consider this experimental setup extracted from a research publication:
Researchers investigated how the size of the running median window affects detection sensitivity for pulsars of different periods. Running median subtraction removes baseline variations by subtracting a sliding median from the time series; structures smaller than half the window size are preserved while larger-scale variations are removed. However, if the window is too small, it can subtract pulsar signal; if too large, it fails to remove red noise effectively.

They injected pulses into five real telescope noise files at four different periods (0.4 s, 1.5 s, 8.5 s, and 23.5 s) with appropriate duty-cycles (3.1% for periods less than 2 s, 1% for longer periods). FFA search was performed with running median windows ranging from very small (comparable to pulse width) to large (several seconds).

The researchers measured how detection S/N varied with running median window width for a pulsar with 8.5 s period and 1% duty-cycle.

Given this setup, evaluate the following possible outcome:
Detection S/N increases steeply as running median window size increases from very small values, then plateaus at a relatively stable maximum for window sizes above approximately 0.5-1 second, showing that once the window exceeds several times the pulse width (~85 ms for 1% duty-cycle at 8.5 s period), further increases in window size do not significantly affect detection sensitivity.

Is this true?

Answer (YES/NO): NO